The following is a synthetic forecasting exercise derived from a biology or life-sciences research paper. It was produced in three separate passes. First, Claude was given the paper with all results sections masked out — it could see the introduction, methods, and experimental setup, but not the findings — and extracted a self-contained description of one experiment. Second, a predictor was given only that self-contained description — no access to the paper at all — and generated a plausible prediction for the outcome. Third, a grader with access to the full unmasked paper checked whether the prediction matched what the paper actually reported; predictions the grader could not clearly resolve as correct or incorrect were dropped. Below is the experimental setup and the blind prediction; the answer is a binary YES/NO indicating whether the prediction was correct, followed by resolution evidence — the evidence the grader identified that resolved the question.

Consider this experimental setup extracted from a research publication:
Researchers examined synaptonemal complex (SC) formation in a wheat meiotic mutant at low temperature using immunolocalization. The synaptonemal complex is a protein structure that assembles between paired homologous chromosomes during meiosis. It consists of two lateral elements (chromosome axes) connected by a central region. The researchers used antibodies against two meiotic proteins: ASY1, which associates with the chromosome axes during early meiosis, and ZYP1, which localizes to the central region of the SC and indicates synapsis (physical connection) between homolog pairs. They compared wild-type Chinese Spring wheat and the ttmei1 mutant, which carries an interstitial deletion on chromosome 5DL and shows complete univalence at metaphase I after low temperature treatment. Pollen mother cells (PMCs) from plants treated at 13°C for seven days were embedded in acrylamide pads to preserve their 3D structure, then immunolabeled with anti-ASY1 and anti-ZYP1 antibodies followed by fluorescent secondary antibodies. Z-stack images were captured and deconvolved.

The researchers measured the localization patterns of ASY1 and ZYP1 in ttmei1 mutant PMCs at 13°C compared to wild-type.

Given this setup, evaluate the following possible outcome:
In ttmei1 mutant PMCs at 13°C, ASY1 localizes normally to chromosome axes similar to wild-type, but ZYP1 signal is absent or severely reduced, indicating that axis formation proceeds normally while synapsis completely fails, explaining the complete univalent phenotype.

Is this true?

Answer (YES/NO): NO